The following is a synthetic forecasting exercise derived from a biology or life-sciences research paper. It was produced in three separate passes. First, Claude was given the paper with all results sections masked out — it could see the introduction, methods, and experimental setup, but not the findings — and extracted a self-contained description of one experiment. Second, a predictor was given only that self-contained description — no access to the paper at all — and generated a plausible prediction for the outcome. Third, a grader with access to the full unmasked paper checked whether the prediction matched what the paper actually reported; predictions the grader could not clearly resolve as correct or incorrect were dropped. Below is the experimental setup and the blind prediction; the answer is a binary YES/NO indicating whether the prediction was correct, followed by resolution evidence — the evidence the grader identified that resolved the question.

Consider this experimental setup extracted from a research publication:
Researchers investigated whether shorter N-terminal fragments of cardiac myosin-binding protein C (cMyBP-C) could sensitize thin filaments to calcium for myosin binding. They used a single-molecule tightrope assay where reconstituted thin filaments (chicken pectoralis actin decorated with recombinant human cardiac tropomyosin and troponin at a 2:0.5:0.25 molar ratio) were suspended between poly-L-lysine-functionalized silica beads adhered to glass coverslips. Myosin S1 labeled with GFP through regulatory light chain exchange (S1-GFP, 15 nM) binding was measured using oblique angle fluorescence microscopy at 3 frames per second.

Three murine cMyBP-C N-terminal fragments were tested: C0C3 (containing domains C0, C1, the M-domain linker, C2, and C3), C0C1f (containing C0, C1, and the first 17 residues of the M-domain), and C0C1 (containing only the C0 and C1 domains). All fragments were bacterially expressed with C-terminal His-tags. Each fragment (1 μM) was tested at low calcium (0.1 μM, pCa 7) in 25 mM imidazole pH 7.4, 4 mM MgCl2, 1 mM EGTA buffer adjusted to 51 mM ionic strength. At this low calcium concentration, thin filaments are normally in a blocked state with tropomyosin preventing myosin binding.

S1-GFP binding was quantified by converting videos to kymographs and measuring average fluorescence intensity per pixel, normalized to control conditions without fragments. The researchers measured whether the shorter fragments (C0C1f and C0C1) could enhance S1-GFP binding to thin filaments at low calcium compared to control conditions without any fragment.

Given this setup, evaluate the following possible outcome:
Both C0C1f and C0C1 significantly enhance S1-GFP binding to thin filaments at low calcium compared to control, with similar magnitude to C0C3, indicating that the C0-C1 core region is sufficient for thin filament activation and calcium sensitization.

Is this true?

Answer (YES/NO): NO